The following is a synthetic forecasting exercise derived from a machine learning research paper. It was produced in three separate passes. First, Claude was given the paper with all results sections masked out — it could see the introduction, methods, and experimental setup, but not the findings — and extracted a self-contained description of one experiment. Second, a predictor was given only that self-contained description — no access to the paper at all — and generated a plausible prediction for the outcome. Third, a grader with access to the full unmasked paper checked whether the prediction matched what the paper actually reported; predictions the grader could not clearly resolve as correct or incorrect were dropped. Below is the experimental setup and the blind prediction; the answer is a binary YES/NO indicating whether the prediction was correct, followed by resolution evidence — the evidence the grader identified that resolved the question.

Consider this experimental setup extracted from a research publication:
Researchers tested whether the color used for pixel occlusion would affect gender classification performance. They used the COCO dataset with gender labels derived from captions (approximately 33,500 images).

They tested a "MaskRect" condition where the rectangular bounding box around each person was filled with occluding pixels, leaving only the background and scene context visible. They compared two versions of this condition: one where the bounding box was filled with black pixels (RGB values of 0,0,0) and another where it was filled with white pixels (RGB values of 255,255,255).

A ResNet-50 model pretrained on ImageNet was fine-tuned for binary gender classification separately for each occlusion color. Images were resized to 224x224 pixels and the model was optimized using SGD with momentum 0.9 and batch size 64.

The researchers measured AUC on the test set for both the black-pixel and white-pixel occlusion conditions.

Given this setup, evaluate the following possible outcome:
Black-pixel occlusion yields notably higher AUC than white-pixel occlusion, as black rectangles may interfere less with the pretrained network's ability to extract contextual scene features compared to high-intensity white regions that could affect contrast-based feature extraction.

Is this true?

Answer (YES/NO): NO